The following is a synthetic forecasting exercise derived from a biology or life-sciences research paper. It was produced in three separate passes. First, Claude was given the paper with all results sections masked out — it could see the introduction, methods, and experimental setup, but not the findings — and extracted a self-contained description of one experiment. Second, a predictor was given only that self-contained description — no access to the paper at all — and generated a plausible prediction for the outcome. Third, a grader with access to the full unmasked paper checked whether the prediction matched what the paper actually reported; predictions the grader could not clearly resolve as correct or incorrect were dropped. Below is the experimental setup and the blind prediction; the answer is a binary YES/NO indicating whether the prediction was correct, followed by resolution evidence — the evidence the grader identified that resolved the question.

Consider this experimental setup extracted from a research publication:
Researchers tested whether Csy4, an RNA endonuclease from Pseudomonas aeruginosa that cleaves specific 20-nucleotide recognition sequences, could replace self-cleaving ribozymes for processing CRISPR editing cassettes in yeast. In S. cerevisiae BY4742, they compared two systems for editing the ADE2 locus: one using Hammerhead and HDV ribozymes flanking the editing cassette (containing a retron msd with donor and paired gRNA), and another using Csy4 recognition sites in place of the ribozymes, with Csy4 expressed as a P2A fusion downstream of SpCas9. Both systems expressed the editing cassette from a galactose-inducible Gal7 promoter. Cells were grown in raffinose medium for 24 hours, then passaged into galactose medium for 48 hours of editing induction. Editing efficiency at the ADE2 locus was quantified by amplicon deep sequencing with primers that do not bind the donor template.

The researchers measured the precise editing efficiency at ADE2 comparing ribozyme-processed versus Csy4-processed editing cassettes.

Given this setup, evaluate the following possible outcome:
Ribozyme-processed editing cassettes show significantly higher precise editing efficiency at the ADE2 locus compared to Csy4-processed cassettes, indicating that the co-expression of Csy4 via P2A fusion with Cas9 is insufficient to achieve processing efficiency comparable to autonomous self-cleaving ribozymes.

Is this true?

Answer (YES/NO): NO